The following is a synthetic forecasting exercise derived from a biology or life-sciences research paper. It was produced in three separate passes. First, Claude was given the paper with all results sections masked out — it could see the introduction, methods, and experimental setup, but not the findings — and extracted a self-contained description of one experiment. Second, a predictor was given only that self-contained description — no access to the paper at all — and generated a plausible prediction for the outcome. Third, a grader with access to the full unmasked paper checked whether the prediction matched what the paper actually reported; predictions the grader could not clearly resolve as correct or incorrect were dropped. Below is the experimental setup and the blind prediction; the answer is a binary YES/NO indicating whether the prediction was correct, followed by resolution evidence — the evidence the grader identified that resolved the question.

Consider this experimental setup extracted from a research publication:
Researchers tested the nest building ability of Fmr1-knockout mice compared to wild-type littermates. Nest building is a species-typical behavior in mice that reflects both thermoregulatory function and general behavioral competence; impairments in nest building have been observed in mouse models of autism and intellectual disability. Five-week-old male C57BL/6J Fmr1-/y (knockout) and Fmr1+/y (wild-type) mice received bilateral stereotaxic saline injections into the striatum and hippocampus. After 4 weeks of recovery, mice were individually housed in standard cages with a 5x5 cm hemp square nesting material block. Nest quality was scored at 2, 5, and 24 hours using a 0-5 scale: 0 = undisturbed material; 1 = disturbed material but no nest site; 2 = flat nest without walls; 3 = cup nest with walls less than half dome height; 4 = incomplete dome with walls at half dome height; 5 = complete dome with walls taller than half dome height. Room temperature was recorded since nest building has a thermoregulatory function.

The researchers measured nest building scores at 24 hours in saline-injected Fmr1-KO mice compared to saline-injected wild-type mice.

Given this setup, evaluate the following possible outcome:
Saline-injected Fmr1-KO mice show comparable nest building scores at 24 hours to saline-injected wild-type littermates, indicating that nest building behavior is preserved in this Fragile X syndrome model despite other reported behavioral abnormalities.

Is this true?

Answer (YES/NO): NO